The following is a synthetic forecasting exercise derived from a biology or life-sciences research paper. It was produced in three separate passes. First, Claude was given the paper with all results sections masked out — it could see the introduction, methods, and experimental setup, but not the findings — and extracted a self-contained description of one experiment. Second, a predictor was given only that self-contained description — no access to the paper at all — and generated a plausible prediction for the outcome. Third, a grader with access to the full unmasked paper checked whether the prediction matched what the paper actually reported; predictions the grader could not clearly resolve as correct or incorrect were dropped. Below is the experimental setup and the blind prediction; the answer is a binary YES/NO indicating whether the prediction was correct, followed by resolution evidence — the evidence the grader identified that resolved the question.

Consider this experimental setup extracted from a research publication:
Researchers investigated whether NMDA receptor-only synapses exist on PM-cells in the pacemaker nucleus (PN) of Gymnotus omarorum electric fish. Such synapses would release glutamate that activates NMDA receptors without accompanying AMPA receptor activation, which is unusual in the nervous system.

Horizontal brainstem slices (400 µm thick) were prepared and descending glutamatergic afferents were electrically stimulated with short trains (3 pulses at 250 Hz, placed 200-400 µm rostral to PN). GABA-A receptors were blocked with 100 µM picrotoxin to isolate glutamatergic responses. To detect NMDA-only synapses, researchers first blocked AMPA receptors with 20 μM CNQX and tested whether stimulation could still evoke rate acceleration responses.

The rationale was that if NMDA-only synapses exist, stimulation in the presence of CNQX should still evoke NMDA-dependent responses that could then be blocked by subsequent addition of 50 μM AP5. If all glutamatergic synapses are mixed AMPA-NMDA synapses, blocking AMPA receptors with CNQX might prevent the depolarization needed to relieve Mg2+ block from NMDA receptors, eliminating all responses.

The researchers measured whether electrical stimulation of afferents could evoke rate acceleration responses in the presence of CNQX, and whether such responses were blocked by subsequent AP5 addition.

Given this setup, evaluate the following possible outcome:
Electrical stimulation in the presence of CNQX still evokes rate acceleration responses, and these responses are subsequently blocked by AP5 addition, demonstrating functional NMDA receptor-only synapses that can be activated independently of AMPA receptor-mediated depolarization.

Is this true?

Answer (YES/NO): YES